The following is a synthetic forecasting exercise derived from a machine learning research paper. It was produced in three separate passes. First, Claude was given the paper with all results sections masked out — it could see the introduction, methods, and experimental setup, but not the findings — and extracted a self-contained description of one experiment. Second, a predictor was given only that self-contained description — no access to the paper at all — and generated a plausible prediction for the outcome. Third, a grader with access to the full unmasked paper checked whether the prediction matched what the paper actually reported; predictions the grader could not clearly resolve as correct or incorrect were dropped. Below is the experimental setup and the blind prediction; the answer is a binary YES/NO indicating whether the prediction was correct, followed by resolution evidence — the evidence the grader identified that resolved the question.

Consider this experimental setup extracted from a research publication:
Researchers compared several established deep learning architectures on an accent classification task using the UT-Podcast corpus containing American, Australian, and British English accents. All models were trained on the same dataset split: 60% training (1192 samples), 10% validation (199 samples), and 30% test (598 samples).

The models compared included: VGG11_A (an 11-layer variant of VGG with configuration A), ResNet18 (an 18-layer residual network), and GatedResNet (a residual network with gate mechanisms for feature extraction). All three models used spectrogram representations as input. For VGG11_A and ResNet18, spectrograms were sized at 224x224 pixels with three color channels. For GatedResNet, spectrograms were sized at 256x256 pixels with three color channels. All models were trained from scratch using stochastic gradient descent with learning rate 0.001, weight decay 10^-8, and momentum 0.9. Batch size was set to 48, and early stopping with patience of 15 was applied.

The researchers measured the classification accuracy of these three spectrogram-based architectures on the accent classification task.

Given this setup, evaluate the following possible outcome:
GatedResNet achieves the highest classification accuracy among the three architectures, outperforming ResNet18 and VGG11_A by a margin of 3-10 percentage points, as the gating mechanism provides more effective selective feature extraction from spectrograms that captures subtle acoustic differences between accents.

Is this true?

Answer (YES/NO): NO